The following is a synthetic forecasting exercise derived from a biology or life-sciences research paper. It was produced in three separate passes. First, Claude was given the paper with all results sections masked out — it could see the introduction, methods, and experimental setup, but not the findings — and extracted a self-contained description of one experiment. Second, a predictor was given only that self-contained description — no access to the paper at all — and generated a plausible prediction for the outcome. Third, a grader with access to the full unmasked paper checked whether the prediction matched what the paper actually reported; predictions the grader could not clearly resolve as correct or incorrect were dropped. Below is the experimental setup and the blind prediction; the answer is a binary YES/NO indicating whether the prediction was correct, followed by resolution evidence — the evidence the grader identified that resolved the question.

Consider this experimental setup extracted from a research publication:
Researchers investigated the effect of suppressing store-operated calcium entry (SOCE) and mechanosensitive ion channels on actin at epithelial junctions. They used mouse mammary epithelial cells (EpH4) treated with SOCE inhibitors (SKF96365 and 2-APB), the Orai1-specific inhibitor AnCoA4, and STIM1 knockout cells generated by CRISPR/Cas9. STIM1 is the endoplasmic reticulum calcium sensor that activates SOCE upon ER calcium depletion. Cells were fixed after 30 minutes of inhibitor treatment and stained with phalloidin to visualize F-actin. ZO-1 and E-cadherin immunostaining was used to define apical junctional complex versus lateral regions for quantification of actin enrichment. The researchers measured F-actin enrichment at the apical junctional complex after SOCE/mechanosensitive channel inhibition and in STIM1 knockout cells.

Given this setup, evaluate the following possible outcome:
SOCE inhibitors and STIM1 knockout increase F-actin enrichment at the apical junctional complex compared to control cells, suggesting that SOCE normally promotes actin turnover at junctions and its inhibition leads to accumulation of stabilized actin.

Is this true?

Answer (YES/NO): NO